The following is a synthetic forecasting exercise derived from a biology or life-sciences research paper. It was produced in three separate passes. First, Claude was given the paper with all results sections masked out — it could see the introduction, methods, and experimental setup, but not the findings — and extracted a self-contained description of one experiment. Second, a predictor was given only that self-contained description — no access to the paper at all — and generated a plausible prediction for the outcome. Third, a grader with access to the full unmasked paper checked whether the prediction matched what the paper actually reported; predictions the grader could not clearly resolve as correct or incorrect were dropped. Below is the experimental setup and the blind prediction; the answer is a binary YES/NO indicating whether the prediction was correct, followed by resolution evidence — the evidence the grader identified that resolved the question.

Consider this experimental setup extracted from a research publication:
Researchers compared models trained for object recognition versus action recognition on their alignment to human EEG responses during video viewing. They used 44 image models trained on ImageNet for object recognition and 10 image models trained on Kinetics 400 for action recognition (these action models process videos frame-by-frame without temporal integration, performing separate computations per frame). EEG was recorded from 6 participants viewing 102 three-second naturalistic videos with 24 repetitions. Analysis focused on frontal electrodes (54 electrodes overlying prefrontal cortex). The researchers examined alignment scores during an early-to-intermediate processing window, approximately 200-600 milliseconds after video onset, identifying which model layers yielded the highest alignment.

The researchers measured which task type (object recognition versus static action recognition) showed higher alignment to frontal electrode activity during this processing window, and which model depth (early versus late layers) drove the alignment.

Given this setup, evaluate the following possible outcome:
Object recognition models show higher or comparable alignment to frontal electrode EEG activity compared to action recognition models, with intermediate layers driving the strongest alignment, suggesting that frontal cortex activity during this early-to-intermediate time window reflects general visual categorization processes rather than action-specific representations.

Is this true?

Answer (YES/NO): NO